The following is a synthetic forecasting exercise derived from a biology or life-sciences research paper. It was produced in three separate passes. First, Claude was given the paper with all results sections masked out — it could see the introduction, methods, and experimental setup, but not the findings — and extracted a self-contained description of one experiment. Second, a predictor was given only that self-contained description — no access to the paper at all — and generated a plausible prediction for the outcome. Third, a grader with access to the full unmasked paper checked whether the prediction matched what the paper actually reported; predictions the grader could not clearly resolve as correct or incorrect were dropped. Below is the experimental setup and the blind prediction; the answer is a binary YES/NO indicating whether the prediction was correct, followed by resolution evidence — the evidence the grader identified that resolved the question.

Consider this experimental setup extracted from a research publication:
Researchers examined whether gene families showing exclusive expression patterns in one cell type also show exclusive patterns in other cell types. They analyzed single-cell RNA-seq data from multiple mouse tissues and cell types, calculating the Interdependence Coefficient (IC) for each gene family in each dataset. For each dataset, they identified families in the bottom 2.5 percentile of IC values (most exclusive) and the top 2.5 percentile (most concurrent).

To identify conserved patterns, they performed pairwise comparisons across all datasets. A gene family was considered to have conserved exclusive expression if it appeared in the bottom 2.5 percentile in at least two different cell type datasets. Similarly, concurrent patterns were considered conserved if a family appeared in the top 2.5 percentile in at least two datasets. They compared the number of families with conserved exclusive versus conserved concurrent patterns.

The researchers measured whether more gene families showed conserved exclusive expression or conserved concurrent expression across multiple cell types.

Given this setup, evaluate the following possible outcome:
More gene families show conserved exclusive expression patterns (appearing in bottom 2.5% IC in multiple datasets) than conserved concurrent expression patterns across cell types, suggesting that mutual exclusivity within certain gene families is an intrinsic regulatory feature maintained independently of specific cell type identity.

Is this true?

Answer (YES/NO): NO